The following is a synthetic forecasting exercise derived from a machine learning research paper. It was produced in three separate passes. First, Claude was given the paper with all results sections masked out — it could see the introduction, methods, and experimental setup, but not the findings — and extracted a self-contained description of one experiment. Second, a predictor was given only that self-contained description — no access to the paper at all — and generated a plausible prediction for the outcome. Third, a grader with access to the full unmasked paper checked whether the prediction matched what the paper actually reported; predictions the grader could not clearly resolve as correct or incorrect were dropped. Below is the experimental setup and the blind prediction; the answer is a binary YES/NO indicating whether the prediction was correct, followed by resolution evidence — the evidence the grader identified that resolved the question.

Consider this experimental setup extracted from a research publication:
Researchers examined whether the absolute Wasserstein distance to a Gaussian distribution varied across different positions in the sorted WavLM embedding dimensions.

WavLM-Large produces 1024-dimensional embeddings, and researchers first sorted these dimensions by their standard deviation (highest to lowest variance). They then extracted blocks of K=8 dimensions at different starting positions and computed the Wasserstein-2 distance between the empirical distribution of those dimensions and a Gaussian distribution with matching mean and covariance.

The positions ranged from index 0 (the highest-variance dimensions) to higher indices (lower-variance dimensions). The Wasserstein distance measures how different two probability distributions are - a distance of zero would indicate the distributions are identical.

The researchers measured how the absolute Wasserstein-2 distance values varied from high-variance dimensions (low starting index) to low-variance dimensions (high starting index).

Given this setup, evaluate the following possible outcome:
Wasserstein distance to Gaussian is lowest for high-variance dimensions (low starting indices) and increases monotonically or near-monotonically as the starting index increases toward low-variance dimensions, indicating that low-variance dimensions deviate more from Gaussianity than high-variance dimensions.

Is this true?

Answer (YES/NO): NO